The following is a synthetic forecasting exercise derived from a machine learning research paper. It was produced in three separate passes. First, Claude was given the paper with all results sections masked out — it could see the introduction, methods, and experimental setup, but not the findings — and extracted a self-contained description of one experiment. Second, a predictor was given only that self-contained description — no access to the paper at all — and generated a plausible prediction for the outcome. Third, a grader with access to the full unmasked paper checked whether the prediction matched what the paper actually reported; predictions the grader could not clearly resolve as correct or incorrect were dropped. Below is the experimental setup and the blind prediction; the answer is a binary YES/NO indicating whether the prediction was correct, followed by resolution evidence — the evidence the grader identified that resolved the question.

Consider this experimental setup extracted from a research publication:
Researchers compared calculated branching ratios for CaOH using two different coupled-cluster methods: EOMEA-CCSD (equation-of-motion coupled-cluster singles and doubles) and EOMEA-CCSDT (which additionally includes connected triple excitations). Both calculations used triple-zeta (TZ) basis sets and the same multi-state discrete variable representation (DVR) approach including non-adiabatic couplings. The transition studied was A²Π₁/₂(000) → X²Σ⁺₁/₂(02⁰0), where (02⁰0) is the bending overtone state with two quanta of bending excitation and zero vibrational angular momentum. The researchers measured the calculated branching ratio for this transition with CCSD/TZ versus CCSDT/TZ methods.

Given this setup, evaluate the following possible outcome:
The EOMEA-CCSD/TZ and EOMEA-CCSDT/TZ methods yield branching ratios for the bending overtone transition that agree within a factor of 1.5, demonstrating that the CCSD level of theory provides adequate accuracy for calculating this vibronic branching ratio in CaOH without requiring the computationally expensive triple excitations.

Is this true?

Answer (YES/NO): YES